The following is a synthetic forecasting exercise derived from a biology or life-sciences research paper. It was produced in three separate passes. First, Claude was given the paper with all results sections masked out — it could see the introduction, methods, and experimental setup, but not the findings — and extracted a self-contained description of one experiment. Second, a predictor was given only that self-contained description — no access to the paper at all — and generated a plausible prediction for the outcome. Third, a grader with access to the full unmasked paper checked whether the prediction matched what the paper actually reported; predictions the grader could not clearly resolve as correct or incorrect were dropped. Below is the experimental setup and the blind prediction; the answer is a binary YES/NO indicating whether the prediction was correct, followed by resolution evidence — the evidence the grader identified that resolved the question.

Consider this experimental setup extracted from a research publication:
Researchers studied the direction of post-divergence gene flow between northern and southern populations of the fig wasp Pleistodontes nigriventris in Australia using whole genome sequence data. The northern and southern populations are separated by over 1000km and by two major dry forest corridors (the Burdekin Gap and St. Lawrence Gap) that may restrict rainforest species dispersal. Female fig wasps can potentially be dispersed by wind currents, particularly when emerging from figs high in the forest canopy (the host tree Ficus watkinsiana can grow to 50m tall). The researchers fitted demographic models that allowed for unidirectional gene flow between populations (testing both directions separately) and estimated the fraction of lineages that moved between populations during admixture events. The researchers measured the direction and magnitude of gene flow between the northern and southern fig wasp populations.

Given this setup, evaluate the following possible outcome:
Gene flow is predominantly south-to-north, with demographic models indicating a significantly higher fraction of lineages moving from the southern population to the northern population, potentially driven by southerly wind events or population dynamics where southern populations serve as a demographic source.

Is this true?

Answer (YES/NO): YES